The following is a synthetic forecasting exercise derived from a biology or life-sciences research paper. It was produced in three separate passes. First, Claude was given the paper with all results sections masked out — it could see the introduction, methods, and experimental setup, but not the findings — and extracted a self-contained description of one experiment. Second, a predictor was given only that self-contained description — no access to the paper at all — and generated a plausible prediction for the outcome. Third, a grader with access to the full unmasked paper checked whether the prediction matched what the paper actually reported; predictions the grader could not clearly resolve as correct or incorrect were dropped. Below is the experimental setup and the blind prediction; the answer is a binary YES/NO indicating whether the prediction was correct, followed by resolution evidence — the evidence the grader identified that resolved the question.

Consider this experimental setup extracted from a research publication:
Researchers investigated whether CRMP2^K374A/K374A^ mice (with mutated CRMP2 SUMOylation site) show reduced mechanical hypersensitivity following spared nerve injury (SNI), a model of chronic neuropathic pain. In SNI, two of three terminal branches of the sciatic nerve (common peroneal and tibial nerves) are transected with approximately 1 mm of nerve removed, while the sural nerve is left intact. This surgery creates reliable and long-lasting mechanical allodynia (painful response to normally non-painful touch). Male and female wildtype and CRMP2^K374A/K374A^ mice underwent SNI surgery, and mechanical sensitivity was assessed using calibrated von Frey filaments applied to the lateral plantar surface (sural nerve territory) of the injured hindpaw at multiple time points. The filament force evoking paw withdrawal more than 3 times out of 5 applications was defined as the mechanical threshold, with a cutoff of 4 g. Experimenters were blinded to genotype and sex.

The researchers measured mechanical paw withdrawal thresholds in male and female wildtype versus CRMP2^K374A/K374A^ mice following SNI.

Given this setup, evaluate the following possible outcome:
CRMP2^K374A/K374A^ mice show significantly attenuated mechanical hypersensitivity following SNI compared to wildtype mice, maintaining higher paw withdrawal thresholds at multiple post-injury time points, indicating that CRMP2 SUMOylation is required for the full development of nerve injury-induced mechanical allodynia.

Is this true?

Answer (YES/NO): YES